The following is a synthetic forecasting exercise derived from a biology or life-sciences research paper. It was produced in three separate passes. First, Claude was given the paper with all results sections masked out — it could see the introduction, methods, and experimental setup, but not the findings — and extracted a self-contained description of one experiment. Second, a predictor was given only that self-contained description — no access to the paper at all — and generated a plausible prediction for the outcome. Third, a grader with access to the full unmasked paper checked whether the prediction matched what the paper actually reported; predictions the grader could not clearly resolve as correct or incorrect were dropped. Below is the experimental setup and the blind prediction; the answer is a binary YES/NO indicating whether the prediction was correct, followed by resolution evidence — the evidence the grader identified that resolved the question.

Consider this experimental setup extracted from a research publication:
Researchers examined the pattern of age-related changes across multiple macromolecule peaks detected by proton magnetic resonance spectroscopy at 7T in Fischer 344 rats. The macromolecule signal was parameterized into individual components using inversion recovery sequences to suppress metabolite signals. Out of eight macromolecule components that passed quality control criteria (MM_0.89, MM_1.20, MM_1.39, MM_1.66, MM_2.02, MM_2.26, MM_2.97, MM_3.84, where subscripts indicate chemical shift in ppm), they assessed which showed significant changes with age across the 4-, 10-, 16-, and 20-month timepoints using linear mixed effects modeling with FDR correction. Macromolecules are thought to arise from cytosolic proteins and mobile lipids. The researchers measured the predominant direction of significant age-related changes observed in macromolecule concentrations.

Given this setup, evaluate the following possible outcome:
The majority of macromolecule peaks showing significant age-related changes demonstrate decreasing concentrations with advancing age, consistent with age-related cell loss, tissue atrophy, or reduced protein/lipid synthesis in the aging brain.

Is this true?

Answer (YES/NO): NO